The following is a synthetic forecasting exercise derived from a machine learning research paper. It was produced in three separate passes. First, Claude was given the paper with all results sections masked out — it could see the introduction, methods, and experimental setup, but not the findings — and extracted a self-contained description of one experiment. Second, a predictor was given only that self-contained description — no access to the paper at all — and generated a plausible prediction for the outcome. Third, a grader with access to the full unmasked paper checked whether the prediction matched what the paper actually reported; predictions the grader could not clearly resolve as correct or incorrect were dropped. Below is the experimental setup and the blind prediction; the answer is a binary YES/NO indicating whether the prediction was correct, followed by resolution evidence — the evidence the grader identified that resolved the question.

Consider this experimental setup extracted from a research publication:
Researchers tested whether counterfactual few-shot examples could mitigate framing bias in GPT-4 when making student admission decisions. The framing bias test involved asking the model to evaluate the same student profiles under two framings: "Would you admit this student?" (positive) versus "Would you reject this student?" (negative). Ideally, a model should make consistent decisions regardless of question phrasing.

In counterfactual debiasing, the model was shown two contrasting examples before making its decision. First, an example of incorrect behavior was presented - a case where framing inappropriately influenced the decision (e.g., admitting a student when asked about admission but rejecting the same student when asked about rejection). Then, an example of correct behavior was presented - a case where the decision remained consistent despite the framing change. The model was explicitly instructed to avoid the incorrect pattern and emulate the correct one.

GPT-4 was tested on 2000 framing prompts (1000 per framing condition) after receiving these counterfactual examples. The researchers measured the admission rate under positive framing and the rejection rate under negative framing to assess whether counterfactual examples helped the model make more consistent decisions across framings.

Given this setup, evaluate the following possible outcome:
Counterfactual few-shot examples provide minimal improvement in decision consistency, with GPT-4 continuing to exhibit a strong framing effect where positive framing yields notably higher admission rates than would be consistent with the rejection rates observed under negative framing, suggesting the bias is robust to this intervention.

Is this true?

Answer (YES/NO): NO